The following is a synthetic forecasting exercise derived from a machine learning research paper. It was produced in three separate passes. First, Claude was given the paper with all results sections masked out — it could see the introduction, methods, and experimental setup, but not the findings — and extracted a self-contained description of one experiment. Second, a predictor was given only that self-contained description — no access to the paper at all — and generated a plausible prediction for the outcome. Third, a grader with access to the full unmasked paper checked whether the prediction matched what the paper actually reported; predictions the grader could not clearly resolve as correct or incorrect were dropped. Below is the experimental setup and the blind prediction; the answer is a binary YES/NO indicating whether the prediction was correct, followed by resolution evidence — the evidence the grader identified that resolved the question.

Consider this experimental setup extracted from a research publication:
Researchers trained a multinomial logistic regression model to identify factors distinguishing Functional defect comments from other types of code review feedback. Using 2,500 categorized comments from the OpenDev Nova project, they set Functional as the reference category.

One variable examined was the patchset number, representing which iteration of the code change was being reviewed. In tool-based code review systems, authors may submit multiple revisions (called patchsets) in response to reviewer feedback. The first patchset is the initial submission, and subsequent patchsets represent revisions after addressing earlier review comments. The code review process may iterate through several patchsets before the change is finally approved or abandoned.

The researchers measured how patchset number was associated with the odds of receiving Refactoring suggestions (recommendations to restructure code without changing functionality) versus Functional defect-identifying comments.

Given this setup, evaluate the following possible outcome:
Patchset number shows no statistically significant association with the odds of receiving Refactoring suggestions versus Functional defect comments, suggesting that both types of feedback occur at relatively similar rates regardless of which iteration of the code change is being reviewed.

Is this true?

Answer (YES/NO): NO